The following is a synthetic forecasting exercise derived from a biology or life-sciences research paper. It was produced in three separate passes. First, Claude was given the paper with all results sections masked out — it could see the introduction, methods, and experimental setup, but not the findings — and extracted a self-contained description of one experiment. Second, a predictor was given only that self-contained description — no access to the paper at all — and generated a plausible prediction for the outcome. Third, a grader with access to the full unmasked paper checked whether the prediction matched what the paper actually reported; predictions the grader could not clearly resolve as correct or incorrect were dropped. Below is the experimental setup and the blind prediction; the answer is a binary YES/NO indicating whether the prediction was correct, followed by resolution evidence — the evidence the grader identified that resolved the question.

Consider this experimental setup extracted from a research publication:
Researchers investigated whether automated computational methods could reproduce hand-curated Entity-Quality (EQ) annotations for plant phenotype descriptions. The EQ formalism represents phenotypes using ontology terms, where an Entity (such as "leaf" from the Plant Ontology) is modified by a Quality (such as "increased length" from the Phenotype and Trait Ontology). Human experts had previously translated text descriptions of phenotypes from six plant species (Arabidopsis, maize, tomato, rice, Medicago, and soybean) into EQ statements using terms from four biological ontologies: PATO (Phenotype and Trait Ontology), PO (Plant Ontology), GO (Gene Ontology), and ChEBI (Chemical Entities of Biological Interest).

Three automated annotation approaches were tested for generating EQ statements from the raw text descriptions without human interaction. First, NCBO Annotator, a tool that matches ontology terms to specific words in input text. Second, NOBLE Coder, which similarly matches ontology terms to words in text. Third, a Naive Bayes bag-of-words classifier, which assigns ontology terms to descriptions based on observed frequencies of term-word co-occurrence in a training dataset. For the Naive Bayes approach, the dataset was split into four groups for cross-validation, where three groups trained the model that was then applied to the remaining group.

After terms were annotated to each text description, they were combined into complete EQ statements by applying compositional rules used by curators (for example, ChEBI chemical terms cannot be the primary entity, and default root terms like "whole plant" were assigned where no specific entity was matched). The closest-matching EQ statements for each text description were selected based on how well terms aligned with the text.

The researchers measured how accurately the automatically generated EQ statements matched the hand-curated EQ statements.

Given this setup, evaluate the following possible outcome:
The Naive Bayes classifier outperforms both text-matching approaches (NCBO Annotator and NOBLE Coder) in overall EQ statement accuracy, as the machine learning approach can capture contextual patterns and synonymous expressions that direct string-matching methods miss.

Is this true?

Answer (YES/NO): NO